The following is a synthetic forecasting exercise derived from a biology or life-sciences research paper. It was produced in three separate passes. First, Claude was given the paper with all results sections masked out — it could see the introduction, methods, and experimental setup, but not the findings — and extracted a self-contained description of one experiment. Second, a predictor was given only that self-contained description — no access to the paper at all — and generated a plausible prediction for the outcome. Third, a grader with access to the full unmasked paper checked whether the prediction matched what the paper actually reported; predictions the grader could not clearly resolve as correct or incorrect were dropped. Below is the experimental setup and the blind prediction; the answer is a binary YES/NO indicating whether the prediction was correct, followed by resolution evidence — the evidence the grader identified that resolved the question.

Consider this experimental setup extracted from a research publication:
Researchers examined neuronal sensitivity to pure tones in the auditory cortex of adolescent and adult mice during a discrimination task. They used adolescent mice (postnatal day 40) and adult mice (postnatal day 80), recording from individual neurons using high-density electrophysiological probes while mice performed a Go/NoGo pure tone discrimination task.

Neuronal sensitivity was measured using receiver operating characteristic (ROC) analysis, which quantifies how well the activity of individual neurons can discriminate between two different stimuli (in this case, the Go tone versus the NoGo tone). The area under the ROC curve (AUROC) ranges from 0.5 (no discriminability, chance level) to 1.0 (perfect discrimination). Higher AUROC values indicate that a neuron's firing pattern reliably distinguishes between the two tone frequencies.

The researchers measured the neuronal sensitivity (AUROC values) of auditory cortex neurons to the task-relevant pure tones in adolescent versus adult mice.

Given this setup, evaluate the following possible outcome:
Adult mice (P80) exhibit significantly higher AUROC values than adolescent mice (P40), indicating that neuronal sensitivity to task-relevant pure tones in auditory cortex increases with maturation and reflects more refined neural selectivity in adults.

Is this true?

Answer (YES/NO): YES